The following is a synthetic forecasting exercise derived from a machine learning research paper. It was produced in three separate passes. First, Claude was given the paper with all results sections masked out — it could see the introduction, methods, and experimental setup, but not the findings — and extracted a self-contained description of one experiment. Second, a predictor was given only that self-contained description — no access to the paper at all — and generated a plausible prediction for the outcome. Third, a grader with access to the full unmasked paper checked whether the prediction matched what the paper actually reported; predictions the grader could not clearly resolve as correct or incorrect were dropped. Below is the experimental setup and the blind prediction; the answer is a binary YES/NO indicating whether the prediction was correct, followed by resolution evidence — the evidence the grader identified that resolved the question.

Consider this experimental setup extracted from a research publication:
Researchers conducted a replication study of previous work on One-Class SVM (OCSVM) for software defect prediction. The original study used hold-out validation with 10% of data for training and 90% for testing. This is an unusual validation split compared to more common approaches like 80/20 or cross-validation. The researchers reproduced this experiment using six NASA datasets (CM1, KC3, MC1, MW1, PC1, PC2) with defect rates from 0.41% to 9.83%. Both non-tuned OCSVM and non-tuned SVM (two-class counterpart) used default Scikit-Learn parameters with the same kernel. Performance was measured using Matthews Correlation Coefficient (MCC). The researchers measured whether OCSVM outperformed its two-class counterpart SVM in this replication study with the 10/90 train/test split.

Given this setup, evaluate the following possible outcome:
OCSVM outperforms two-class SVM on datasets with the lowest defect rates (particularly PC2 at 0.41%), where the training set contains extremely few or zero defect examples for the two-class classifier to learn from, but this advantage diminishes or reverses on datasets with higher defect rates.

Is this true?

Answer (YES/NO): NO